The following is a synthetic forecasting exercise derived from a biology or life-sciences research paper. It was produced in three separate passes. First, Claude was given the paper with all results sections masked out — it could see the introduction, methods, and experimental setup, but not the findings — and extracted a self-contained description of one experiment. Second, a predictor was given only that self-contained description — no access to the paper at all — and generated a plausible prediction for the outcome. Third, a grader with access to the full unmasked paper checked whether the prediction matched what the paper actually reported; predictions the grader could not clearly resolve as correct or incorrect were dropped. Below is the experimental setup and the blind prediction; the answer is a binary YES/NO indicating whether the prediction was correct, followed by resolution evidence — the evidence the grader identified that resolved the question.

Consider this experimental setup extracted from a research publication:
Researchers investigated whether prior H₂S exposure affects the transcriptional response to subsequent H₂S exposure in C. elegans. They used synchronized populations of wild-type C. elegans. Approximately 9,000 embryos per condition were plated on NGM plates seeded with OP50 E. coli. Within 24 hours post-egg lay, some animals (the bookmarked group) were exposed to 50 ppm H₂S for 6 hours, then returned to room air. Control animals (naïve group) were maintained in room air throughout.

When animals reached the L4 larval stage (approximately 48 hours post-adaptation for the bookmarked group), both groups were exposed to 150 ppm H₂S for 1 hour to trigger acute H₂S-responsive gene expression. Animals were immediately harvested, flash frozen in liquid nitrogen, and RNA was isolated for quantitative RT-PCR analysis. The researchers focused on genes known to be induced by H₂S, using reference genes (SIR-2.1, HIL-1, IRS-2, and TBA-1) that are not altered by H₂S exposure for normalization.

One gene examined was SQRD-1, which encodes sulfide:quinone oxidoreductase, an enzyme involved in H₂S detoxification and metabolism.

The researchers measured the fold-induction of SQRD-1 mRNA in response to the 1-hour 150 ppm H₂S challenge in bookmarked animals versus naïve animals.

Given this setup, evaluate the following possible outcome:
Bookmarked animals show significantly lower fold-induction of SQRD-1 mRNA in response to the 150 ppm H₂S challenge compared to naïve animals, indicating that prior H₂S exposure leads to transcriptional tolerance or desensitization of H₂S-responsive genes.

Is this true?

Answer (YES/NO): NO